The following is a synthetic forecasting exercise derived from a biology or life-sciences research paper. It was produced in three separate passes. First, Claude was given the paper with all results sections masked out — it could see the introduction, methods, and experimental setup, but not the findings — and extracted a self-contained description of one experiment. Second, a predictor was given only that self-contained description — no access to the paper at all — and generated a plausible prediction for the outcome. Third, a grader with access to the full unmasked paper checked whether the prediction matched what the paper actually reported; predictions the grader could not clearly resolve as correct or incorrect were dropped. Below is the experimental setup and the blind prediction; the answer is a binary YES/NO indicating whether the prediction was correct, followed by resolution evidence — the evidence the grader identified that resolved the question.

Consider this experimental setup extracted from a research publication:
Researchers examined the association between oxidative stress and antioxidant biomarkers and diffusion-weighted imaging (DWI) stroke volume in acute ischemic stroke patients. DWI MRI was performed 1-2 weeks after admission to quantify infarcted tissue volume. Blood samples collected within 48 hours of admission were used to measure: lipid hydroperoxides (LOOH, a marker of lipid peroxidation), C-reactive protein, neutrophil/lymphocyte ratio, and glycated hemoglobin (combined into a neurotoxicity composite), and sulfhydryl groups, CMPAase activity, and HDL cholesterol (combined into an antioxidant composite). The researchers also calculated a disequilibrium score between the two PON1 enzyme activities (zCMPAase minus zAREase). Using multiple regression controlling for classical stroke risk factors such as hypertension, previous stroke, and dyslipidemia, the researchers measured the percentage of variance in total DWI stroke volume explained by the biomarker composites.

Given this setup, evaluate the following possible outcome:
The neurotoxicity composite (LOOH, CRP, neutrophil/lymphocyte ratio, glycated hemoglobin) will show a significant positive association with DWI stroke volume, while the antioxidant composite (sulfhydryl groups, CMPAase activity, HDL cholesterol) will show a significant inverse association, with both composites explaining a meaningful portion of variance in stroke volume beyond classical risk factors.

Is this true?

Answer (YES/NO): YES